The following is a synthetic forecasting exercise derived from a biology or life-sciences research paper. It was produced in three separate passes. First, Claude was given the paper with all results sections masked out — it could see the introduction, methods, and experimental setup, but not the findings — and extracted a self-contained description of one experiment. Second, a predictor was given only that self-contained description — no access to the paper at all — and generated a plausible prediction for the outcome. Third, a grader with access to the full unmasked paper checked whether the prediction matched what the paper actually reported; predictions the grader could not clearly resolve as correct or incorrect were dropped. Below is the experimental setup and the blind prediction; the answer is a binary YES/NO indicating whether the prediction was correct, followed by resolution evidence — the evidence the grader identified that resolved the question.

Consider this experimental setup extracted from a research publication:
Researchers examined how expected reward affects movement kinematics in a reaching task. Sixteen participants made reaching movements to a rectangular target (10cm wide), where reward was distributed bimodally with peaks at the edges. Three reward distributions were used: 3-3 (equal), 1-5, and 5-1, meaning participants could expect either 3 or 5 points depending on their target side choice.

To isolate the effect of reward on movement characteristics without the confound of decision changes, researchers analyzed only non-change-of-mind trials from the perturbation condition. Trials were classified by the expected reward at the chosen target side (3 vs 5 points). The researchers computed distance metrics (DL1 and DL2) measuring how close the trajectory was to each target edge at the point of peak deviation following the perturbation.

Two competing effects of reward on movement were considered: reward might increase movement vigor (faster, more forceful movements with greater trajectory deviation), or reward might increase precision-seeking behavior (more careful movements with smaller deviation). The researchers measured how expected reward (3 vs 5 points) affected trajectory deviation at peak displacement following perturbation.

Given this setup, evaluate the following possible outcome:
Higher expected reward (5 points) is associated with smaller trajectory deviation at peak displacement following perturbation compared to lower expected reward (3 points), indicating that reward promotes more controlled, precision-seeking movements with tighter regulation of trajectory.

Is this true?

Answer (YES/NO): YES